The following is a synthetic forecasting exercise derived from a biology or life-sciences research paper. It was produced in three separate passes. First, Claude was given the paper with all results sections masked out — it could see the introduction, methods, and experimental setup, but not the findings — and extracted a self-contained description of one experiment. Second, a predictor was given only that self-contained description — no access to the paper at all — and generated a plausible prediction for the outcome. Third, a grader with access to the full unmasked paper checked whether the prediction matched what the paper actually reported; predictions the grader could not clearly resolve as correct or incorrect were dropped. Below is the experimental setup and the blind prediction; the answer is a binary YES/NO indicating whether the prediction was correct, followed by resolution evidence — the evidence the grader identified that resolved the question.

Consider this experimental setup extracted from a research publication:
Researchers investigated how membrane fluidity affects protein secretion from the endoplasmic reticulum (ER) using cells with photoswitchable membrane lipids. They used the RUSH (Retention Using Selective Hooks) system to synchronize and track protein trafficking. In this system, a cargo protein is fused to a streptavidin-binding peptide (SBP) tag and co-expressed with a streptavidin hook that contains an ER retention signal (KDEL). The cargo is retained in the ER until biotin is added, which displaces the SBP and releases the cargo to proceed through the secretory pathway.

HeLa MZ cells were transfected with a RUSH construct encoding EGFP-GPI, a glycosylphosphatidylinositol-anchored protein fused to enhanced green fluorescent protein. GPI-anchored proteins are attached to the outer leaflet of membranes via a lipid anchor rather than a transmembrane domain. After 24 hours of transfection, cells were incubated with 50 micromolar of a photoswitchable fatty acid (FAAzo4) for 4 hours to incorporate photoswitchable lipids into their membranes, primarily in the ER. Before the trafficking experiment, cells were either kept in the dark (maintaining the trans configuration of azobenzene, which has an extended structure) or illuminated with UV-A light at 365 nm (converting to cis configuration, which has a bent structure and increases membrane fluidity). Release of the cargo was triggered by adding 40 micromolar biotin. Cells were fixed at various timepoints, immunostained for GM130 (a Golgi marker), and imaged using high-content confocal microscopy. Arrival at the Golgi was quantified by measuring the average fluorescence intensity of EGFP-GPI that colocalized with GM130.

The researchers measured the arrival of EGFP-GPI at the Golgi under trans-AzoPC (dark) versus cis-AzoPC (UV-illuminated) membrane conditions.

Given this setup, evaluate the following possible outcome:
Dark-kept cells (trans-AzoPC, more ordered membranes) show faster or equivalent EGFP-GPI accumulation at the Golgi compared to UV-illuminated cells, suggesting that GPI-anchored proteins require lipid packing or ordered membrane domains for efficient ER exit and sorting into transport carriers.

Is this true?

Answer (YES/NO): NO